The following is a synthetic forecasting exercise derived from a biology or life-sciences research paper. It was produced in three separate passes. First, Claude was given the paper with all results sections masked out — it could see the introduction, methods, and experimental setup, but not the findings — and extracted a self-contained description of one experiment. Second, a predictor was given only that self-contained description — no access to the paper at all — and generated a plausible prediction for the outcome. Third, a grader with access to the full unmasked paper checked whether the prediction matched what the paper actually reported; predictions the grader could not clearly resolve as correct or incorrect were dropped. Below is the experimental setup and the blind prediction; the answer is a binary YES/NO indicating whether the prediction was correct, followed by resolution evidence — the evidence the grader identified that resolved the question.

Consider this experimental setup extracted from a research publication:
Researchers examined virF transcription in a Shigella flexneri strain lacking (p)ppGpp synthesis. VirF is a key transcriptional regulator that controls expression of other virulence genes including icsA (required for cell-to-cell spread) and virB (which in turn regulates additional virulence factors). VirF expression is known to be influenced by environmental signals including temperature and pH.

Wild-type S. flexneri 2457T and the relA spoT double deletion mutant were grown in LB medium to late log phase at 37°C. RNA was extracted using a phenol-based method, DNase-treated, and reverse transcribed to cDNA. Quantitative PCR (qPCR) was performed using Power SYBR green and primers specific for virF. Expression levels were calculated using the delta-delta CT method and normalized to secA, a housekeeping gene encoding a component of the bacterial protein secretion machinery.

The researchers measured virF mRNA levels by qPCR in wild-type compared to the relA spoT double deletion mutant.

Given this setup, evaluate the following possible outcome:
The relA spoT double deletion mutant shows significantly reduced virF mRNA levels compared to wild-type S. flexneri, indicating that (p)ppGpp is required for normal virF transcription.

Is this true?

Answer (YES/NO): NO